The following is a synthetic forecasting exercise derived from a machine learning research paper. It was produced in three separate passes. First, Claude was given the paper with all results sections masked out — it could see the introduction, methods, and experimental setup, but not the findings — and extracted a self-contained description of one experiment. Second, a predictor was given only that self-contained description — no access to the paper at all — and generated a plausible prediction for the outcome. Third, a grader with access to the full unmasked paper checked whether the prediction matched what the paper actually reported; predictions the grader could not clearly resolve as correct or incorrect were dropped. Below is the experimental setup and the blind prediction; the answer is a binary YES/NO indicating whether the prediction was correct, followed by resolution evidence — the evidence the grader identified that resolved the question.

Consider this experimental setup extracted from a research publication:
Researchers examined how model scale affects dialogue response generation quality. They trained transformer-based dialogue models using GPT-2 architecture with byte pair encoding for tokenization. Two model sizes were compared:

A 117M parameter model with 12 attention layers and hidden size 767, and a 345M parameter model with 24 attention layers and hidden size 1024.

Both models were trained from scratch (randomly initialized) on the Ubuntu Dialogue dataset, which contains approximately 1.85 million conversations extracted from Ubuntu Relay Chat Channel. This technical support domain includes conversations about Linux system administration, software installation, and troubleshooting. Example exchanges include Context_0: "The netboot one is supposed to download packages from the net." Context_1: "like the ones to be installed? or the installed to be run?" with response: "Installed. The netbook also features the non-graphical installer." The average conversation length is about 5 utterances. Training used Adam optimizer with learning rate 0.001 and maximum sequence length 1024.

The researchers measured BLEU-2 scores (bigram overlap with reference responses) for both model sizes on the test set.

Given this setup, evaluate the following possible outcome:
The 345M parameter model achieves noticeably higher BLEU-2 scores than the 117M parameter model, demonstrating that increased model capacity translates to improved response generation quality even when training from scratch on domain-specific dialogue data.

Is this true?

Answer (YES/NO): YES